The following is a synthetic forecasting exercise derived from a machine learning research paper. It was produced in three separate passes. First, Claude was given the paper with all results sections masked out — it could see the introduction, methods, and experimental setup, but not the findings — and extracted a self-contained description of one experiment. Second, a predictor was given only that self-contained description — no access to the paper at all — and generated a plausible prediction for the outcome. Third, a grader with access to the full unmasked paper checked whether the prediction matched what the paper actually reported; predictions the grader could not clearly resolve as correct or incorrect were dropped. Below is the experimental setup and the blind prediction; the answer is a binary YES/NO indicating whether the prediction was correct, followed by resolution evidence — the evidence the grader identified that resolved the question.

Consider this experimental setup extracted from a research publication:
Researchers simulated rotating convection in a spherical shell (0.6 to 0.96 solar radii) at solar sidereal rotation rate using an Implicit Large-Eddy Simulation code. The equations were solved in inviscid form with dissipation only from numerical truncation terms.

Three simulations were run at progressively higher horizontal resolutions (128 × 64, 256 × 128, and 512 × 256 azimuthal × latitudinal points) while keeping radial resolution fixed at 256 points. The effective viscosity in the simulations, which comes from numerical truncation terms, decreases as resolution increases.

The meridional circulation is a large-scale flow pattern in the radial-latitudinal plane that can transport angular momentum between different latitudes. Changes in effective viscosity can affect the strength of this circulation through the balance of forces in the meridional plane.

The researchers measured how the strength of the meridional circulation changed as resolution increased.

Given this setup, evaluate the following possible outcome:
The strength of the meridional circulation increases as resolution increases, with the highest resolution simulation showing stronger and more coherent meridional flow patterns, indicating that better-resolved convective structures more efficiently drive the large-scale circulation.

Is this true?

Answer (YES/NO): NO